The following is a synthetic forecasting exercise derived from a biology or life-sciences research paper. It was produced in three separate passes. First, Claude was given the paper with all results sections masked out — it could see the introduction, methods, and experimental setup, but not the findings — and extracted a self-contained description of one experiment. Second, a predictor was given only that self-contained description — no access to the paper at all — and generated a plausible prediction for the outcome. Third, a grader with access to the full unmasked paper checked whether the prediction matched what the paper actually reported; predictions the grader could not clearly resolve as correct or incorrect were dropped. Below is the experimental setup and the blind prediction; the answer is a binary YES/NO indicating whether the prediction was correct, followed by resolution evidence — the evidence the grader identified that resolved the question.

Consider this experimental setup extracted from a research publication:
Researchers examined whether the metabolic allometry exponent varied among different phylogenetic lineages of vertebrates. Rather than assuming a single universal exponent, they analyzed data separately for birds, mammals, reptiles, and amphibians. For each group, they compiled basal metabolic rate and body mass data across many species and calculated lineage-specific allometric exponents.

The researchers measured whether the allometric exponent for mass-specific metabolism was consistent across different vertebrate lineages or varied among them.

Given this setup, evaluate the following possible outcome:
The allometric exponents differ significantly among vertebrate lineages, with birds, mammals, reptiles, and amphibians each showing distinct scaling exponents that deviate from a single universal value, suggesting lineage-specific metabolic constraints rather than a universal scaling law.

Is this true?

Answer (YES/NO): NO